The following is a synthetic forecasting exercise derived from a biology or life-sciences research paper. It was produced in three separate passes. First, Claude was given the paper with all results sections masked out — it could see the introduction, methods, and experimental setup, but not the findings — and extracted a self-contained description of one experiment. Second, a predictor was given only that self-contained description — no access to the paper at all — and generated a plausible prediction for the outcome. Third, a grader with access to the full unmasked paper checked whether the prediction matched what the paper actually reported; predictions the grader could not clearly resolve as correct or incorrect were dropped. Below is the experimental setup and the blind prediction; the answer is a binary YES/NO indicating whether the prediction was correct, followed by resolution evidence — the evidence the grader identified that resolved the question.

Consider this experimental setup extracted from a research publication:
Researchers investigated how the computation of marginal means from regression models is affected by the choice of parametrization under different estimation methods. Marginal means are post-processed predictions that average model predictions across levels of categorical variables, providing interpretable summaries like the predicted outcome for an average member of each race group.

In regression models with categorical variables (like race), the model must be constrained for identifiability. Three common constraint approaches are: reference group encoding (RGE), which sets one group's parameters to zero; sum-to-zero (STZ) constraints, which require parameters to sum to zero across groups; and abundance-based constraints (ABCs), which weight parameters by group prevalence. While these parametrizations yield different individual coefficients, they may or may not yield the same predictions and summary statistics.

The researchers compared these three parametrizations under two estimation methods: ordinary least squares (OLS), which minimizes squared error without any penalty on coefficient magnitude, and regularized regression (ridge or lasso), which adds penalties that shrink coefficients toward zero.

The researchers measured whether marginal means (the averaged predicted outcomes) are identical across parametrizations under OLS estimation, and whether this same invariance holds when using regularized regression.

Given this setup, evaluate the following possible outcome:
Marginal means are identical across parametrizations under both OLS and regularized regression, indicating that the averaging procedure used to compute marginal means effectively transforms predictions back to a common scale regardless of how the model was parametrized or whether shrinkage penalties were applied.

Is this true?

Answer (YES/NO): NO